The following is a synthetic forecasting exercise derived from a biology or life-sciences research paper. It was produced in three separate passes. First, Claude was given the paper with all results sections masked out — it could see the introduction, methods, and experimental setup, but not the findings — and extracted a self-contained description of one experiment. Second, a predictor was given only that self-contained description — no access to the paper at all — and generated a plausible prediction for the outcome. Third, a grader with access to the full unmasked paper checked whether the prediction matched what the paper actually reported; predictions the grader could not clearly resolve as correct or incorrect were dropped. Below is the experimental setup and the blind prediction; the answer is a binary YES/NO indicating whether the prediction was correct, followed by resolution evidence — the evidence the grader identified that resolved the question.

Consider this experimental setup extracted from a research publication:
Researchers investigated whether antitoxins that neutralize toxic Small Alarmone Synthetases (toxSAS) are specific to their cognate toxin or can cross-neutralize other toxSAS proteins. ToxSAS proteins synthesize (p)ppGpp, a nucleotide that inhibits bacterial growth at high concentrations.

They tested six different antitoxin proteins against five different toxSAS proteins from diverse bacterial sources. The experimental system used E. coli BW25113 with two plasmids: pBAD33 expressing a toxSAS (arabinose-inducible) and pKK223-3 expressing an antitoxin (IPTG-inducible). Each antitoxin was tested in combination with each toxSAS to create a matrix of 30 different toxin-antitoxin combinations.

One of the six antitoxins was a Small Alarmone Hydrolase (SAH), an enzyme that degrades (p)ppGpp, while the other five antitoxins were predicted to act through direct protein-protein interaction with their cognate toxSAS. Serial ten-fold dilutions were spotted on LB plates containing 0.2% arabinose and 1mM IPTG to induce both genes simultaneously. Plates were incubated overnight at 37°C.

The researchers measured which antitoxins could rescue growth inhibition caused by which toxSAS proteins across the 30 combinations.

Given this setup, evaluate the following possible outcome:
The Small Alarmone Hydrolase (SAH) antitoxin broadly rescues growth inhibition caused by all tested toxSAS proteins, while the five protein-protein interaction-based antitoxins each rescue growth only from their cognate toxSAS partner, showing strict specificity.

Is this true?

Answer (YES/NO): YES